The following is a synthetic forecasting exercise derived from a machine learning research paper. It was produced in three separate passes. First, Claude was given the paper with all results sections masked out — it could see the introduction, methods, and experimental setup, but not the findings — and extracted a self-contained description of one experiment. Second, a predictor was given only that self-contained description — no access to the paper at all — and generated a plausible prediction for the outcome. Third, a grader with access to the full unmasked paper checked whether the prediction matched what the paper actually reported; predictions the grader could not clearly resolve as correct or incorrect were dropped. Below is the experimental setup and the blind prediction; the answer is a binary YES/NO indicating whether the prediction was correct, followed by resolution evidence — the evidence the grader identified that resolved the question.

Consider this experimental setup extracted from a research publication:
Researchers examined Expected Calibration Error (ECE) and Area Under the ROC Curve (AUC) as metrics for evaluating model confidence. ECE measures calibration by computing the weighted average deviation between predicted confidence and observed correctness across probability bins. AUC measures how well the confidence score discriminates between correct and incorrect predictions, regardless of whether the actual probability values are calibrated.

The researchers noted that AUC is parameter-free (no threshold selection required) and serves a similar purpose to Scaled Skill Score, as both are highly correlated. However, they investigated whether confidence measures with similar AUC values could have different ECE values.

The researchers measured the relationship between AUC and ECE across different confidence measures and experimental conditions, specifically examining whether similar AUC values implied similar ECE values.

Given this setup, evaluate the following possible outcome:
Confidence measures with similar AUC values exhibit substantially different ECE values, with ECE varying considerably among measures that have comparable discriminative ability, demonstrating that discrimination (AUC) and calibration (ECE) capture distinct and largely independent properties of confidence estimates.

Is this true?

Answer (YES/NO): YES